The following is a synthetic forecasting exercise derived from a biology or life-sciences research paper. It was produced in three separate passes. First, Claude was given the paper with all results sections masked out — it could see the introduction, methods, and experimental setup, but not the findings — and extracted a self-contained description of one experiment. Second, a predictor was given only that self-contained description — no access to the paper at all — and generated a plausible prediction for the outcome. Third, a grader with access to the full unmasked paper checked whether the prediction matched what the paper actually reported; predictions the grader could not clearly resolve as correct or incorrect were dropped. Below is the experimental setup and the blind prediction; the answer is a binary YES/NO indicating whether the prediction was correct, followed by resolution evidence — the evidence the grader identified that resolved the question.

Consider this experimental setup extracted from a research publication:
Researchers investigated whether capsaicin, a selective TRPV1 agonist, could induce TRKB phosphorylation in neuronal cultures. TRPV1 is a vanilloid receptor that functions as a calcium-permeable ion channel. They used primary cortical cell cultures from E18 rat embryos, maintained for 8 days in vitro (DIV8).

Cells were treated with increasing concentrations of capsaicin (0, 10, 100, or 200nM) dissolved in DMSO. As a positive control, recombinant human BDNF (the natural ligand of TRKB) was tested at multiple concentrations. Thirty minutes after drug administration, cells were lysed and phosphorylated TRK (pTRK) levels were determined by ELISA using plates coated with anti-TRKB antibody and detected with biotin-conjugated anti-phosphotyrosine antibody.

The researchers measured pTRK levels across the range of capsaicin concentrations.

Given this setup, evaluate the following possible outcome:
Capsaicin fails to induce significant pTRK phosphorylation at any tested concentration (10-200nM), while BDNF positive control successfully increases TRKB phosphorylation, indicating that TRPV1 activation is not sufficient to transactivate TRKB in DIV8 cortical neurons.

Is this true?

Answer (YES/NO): NO